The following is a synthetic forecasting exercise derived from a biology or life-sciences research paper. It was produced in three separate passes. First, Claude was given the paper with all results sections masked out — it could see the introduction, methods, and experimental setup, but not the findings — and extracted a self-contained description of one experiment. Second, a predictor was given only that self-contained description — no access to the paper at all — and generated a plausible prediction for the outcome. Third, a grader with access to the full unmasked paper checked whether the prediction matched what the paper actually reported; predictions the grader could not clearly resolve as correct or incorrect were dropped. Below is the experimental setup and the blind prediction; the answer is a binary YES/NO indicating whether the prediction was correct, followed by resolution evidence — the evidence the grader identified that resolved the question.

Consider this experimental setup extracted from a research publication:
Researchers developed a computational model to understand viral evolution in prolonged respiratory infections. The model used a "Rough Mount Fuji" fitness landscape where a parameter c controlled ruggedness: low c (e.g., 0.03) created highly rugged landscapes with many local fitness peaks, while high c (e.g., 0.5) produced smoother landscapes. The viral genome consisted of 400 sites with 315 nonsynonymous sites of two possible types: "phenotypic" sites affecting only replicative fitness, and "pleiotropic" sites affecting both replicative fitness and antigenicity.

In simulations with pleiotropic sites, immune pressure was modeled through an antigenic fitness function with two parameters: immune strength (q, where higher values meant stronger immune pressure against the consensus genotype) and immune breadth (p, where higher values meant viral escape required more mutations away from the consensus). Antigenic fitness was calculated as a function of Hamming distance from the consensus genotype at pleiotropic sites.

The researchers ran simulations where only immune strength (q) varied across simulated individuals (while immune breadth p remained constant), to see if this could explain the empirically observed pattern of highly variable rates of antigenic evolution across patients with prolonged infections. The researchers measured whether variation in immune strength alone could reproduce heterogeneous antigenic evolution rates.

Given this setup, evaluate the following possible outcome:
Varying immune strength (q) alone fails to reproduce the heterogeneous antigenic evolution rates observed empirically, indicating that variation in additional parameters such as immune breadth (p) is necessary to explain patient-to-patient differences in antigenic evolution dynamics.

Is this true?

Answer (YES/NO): NO